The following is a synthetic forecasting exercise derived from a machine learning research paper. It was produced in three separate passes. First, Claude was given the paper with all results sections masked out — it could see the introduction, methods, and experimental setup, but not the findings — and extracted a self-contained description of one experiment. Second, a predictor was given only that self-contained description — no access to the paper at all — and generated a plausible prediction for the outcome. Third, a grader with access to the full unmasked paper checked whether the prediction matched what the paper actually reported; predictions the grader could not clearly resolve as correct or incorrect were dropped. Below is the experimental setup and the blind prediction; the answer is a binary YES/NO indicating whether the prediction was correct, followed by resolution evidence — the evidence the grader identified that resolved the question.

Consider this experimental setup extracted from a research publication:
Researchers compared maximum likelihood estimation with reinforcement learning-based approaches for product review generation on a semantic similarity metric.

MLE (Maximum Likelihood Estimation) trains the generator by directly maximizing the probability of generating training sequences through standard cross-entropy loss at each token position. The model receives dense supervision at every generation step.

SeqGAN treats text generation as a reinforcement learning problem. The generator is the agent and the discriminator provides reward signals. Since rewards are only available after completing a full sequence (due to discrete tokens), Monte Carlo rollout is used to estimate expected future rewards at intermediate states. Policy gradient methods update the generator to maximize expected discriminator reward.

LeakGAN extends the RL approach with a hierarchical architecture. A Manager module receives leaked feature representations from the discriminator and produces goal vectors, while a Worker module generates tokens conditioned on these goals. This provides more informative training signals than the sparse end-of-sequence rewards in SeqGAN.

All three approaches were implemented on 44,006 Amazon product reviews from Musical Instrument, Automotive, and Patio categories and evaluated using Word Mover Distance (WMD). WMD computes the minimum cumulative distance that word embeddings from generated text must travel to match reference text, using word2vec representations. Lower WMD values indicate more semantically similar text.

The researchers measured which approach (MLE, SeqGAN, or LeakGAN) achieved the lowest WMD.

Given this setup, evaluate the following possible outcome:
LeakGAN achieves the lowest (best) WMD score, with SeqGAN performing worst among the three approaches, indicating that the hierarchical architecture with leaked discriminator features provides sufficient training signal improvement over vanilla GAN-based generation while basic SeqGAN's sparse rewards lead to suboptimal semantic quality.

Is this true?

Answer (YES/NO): NO